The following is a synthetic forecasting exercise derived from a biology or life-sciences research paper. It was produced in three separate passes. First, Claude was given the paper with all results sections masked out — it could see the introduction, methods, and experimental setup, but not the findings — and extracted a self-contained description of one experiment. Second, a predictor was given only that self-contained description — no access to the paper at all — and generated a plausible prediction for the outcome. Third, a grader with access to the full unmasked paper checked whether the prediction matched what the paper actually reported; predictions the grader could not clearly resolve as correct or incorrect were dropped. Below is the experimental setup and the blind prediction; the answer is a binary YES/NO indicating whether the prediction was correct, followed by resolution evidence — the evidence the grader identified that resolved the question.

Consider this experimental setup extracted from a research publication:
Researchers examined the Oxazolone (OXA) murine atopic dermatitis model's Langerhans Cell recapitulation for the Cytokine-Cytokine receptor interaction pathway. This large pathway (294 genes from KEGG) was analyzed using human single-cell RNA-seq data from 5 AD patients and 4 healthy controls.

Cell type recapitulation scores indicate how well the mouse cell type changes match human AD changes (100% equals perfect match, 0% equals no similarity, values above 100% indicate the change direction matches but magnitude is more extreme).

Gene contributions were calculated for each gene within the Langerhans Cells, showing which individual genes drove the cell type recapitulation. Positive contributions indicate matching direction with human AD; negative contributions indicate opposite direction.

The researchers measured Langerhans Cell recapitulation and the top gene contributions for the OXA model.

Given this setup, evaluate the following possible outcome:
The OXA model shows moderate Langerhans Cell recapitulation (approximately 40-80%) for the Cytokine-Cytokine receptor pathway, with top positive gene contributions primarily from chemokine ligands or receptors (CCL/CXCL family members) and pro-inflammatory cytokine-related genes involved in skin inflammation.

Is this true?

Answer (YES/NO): NO